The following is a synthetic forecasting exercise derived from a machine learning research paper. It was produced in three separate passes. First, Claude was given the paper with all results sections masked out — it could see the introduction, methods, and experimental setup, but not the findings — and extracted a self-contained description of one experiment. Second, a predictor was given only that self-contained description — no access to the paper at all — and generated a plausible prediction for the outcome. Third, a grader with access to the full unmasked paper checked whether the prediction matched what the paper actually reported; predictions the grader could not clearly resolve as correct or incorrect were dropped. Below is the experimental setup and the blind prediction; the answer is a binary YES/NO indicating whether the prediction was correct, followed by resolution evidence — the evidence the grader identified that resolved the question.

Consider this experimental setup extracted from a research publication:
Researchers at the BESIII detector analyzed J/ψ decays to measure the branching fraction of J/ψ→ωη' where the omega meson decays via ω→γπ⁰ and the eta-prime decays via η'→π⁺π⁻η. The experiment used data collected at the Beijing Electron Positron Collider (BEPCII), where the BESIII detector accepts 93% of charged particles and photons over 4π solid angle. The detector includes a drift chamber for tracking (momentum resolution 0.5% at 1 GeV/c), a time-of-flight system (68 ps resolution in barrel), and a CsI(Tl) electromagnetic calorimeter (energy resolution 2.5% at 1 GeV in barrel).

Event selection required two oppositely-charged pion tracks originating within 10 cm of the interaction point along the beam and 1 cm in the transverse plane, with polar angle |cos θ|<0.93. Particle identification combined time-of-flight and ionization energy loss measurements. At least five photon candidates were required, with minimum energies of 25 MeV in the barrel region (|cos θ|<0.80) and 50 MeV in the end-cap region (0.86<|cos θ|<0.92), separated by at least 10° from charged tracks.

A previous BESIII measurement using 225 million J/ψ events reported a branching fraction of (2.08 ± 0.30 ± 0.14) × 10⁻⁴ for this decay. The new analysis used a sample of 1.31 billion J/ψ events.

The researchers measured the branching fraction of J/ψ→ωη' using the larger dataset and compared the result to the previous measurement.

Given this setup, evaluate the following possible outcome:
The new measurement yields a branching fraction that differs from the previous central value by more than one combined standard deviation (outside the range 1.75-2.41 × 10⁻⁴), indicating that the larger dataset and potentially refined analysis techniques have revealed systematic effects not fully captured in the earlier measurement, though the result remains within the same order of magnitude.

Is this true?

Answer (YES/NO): NO